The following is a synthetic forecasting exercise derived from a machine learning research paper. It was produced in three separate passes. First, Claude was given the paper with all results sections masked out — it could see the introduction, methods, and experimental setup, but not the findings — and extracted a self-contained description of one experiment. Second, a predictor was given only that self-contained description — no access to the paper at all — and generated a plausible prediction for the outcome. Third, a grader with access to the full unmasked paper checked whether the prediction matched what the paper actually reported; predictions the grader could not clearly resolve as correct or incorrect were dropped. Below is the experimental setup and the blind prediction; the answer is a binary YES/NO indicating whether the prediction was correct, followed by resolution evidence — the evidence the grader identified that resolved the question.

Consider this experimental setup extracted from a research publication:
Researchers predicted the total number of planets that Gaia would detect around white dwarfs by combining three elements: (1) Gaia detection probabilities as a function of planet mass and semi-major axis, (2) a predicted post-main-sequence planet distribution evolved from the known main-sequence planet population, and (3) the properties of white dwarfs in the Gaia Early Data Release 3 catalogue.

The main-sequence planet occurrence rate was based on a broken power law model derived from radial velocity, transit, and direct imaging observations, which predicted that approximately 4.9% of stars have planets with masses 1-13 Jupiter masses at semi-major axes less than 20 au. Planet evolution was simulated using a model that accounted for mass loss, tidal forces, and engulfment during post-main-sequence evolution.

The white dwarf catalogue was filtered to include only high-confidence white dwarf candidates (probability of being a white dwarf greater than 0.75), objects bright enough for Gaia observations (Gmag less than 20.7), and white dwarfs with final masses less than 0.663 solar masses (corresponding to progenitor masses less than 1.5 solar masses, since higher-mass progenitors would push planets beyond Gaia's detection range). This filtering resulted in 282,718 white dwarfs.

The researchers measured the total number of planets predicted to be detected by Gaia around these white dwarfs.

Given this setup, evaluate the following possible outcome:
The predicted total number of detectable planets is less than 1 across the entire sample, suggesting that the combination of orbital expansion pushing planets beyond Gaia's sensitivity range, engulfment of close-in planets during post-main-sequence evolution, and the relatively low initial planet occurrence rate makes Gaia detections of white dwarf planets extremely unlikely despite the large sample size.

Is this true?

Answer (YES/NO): NO